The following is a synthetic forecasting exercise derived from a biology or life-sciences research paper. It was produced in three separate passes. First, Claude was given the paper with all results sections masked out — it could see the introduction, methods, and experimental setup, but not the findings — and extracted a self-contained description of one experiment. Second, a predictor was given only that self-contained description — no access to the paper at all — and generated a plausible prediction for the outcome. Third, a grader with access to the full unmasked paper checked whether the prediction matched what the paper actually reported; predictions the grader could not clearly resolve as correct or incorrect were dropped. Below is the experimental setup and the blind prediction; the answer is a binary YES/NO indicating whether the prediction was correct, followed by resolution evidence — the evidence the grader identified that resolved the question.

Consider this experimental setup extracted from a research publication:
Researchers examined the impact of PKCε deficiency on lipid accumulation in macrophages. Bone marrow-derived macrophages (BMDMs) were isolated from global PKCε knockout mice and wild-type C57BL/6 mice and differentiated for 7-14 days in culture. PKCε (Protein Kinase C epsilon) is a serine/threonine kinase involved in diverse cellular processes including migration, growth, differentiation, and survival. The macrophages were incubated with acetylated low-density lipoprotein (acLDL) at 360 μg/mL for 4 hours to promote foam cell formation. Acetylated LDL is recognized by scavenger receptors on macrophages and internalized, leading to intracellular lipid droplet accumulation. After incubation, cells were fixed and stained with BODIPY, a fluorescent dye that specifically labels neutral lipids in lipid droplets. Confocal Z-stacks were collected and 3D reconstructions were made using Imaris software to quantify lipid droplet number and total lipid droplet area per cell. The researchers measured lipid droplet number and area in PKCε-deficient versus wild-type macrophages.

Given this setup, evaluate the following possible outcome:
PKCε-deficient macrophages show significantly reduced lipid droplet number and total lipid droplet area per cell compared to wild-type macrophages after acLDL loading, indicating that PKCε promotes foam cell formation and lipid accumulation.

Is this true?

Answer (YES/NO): NO